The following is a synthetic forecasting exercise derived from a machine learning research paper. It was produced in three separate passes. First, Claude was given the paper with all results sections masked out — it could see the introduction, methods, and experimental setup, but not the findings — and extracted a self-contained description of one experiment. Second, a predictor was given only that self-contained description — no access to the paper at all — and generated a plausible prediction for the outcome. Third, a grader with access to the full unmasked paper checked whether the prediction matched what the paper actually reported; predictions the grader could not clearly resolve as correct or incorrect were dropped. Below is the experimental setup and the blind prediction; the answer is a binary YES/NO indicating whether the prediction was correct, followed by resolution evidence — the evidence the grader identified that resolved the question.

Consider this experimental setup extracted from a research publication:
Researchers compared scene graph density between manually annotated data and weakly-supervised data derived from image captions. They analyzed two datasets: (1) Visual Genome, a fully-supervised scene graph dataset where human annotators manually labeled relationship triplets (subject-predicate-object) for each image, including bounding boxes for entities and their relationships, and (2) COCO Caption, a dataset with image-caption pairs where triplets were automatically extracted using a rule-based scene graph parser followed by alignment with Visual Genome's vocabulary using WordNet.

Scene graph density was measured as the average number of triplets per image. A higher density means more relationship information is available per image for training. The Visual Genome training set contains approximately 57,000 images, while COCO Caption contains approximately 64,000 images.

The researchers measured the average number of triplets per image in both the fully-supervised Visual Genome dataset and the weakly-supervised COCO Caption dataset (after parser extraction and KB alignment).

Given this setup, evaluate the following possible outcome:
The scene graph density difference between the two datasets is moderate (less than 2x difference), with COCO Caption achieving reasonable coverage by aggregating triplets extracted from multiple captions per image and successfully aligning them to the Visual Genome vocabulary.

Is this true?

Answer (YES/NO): NO